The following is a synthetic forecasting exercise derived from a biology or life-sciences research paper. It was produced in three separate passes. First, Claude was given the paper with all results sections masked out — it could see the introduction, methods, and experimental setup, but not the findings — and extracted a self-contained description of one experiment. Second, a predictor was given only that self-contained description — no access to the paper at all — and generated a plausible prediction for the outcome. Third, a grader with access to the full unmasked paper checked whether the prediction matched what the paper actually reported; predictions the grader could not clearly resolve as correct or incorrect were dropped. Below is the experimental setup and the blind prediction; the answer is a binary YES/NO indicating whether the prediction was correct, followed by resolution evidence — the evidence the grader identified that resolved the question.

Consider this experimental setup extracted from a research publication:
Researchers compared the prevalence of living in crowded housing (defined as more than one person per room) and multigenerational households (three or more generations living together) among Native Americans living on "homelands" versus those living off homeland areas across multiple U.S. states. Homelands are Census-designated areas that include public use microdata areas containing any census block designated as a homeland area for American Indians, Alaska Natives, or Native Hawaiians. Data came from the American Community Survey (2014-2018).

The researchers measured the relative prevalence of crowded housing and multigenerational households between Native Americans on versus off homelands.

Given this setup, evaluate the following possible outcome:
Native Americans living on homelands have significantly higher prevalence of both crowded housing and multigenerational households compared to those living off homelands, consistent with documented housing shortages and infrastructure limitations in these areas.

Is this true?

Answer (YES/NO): YES